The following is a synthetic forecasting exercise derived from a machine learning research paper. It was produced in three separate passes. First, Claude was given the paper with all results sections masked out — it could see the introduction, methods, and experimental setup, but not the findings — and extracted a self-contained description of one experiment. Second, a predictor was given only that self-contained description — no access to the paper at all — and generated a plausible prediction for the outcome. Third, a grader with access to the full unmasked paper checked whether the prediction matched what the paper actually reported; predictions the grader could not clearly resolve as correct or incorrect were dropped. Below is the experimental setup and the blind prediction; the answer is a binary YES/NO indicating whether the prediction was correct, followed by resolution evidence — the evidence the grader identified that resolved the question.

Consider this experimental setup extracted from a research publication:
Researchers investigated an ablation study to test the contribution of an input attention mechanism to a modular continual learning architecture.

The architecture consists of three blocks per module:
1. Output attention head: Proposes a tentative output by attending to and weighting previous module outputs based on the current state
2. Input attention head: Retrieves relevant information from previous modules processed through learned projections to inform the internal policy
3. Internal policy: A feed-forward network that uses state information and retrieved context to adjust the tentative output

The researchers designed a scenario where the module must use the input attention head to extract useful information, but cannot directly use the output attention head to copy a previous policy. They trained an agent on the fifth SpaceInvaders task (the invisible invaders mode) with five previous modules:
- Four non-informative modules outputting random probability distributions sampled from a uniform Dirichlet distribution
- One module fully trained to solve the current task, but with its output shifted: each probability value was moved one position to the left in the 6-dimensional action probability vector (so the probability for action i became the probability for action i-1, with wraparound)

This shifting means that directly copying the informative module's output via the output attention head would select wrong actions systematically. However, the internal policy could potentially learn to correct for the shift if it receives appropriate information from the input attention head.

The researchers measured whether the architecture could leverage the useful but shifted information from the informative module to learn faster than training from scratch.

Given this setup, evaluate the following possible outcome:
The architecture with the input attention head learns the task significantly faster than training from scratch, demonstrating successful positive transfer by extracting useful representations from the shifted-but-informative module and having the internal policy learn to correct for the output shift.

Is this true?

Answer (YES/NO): YES